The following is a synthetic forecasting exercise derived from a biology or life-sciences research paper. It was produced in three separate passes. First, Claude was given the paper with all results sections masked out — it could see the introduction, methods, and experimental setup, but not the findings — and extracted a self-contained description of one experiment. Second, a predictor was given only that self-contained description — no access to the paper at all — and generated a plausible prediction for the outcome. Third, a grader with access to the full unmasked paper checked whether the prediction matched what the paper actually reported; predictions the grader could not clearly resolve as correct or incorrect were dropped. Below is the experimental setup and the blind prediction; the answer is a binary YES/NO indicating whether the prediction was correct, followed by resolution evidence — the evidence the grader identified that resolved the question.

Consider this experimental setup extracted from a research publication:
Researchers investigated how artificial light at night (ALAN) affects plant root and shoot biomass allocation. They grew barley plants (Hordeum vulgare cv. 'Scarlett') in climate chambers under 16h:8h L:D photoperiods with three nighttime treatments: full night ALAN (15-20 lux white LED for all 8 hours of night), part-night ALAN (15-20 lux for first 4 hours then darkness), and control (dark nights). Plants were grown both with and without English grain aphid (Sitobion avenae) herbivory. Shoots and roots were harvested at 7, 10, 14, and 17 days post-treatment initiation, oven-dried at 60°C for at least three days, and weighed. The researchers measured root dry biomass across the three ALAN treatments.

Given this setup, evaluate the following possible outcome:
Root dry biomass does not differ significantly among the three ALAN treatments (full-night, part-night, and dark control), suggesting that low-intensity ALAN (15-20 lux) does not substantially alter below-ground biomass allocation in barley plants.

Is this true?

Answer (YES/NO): NO